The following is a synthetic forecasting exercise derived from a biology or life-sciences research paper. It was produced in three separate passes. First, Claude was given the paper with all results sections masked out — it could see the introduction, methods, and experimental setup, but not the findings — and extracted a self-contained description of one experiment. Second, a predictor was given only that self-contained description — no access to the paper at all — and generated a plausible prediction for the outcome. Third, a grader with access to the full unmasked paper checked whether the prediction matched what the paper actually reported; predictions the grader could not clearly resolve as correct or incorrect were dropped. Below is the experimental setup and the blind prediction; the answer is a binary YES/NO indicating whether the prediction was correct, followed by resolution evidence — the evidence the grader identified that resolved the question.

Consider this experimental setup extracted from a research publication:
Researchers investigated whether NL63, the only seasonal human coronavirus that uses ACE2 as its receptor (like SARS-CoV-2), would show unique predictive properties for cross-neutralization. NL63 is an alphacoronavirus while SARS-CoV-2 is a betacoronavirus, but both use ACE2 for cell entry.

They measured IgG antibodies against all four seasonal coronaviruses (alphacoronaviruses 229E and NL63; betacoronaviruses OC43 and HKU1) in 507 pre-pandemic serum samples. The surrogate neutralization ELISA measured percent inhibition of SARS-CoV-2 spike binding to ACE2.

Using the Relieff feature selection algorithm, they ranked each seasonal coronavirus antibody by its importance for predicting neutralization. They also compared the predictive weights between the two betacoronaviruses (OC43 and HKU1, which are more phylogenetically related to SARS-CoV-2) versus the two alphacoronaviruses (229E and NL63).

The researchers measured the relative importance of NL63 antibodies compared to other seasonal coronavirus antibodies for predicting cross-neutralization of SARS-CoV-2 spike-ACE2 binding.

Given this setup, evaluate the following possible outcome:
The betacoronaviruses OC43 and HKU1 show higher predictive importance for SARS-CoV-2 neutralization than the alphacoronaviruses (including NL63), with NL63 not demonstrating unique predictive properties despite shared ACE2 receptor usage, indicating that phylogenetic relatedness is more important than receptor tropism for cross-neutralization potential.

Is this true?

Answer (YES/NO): NO